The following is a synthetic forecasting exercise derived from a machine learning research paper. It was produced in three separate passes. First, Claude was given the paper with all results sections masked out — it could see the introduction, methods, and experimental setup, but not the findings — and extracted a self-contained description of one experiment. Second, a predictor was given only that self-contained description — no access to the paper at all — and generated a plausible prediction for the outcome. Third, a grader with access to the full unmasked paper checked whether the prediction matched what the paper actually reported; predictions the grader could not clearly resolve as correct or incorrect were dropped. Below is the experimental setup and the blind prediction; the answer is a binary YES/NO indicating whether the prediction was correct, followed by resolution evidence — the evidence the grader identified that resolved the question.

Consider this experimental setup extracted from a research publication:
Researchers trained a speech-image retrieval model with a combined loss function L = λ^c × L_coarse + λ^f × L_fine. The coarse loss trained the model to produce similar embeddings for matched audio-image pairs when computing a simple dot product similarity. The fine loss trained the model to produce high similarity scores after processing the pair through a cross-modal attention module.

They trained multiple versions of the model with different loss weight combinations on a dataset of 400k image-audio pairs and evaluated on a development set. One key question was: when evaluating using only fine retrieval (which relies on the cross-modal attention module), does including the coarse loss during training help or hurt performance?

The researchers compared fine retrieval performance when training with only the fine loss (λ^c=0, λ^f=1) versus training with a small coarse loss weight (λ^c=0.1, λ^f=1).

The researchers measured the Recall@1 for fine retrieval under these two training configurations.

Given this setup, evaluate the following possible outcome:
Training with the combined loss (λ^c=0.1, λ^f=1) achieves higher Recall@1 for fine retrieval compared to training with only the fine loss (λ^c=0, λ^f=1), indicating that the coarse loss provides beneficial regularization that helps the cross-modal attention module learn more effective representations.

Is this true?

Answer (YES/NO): YES